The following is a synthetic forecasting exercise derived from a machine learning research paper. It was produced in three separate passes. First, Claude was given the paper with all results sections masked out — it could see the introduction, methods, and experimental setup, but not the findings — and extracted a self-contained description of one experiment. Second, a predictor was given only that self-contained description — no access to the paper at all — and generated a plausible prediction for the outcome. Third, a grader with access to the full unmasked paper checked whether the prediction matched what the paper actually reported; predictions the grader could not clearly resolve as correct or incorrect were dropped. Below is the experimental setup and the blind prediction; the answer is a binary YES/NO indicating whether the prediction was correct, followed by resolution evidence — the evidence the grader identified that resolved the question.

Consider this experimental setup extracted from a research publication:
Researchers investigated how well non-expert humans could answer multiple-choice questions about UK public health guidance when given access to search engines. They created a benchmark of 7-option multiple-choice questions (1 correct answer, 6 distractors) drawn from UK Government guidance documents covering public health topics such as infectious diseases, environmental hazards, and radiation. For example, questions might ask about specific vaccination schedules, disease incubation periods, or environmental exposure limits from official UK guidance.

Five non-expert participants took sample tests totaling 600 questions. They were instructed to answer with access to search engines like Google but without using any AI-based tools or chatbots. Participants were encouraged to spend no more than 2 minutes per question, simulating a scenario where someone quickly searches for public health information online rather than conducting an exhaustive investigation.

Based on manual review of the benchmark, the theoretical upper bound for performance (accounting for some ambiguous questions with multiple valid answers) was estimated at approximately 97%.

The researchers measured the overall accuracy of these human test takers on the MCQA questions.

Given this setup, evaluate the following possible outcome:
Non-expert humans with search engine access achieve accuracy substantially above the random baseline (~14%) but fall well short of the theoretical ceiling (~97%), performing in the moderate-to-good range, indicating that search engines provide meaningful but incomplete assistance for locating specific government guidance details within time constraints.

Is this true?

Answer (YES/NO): NO